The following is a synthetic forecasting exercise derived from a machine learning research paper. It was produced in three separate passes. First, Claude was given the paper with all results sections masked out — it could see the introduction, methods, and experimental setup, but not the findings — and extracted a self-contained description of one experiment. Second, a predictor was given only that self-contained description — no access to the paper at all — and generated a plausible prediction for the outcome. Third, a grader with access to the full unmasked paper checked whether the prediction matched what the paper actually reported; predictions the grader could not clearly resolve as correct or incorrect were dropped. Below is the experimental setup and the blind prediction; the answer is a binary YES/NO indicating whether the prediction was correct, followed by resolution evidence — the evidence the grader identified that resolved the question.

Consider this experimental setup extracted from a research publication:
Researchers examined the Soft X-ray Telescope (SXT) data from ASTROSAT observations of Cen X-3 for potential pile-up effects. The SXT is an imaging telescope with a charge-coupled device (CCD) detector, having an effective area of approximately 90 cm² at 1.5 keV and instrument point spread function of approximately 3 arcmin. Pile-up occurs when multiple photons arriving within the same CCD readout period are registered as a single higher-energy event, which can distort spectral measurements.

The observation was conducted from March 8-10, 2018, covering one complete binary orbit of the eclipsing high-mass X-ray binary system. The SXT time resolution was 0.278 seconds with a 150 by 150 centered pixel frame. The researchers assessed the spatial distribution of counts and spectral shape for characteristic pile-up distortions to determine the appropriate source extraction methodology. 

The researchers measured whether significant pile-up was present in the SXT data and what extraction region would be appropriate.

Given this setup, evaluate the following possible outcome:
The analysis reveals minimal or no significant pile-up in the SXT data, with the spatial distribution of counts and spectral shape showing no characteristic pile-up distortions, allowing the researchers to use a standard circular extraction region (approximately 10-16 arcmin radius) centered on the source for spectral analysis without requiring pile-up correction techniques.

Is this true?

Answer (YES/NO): NO